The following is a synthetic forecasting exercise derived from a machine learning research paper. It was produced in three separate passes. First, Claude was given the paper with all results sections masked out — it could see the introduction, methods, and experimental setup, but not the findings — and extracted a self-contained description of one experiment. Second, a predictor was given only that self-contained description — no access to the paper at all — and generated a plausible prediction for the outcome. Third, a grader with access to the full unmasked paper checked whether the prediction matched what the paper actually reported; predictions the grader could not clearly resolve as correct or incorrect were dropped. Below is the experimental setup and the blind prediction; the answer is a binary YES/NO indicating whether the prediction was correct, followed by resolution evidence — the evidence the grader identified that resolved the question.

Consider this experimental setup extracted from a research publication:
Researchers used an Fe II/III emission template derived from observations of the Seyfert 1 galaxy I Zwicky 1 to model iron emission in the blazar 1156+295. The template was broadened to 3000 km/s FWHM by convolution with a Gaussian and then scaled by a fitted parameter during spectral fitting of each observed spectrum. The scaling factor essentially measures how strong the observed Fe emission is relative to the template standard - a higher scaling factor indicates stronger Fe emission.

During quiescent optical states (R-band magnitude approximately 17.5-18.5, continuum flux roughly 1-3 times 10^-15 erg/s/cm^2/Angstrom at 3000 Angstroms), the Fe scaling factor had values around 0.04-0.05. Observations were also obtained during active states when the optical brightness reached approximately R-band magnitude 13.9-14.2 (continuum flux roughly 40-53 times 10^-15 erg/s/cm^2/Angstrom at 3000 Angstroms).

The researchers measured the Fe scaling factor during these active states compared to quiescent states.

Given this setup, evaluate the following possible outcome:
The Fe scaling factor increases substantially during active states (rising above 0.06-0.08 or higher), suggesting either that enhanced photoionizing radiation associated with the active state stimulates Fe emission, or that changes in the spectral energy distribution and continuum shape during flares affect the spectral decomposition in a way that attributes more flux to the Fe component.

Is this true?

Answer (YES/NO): YES